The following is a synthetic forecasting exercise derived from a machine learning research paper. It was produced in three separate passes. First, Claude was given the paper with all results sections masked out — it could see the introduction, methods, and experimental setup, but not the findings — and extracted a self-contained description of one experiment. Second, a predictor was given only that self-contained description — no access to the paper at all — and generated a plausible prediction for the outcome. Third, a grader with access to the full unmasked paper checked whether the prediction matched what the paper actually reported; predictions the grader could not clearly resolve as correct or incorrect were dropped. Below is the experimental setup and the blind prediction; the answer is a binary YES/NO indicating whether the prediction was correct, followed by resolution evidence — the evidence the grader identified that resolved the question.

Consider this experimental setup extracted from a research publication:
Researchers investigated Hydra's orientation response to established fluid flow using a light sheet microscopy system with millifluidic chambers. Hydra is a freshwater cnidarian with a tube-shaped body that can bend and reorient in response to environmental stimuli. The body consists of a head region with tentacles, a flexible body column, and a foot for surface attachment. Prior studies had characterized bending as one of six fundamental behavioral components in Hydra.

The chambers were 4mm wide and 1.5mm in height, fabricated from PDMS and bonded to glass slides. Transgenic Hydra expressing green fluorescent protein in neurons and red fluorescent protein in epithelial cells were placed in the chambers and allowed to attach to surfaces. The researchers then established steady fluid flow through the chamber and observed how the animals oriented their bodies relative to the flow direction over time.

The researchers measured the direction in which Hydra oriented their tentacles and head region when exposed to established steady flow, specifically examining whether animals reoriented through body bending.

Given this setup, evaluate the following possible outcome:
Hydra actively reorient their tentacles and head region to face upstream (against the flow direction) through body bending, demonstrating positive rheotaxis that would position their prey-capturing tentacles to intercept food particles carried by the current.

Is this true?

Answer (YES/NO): NO